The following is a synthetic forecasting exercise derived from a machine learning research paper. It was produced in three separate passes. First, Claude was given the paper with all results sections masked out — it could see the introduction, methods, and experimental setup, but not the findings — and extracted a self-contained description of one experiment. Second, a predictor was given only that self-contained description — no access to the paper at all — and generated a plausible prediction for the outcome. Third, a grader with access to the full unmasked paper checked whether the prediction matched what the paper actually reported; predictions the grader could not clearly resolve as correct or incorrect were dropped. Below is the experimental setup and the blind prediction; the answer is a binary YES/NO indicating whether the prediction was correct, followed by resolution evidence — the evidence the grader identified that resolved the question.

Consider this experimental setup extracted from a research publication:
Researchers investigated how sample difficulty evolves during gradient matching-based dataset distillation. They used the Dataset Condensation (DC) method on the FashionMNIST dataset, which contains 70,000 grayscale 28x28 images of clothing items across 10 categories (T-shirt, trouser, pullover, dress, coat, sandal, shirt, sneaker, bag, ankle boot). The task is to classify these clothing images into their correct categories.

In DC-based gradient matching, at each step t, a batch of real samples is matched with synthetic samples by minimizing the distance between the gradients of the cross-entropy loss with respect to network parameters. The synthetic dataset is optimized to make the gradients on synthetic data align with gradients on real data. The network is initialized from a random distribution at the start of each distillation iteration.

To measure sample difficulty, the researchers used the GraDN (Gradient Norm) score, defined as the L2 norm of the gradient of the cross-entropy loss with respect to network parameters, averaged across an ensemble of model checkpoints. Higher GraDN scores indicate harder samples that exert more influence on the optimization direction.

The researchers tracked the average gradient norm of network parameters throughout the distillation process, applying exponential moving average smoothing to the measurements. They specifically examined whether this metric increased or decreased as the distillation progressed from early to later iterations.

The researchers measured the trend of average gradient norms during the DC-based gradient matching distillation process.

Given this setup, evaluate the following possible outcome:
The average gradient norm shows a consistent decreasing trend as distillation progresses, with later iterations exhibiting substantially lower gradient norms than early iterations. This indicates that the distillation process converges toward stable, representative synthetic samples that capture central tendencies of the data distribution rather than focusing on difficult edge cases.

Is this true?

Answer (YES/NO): NO